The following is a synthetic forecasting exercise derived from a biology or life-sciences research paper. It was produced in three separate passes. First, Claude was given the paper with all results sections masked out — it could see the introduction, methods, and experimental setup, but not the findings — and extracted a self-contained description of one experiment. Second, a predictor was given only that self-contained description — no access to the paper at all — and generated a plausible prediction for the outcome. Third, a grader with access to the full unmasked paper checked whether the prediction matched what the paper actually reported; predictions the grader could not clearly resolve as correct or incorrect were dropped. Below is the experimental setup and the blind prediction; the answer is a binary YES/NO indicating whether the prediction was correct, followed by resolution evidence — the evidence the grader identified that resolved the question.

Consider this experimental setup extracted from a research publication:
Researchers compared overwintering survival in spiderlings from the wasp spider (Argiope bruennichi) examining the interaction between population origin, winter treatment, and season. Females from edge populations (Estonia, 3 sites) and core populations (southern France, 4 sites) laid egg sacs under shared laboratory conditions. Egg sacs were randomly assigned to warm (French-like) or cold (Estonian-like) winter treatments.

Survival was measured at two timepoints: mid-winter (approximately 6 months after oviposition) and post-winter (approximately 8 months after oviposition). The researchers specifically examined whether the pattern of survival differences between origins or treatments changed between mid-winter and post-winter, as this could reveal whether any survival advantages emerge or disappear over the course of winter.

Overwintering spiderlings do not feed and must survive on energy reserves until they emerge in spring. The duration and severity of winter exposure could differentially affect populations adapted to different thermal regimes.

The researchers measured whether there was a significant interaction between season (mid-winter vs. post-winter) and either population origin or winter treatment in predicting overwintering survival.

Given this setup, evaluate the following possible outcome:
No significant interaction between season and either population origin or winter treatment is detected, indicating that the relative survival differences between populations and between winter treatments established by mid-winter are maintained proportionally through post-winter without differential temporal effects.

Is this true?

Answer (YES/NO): YES